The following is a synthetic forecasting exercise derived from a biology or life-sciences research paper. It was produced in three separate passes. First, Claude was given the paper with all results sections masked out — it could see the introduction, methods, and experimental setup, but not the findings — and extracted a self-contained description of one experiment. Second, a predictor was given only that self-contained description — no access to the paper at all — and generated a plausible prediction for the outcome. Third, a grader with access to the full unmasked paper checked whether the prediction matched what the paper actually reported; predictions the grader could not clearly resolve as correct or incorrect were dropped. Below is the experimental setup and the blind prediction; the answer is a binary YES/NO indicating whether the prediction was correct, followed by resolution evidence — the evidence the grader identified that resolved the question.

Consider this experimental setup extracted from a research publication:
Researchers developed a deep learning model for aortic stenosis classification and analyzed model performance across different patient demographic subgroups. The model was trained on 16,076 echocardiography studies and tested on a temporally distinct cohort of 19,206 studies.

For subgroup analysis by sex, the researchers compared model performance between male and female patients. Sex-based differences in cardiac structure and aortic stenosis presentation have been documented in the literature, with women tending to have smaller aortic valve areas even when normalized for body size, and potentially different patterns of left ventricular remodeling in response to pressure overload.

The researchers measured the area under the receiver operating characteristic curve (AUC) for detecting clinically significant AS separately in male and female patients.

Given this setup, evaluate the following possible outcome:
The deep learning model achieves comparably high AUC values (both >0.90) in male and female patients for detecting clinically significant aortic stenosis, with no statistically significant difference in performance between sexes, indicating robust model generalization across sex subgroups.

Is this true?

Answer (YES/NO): NO